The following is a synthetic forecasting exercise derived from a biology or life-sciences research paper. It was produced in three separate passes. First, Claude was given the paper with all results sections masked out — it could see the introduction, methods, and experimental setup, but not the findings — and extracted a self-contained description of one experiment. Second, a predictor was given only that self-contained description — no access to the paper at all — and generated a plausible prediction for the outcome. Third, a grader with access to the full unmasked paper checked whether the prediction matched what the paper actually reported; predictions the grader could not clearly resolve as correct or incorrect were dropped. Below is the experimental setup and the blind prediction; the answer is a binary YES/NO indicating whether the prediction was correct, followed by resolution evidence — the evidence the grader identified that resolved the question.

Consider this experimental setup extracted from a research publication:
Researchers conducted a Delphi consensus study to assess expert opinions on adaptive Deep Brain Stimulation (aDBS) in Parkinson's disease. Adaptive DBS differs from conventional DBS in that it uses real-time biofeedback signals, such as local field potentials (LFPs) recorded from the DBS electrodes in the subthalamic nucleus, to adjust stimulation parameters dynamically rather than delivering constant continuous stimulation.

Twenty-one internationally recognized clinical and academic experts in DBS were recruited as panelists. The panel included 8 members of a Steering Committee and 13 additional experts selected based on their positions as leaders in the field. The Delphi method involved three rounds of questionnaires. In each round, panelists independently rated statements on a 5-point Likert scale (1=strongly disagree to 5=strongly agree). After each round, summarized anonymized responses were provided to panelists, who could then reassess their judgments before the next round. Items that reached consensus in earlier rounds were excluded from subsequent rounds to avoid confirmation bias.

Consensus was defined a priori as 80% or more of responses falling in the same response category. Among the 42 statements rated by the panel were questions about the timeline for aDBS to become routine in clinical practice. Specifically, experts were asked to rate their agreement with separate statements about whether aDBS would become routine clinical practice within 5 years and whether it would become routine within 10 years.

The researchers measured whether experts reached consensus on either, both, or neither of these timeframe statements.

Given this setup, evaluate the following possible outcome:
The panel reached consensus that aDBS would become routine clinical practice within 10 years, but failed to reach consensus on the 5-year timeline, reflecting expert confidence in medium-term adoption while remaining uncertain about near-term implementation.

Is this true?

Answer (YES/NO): YES